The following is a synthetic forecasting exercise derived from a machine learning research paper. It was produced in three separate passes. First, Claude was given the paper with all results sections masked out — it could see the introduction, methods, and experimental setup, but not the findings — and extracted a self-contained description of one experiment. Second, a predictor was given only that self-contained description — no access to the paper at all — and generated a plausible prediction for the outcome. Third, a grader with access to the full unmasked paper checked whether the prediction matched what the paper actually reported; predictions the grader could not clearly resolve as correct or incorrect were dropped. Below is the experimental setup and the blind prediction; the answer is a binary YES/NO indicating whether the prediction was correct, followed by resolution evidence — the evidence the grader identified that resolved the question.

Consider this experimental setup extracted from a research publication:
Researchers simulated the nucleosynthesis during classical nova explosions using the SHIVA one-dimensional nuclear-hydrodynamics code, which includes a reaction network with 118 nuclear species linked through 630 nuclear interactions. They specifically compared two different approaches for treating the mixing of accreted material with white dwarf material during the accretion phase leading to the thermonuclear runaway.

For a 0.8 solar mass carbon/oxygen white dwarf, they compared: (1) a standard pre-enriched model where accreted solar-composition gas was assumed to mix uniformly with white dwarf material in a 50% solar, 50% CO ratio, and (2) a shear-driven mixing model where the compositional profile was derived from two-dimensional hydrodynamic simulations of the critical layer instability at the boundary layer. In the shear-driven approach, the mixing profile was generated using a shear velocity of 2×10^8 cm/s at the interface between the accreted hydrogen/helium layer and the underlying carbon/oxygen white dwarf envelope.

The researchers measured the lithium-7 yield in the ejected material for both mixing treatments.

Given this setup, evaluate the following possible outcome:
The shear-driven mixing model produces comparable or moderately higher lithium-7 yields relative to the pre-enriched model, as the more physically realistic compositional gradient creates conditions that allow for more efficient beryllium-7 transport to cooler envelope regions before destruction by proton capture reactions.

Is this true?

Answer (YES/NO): NO